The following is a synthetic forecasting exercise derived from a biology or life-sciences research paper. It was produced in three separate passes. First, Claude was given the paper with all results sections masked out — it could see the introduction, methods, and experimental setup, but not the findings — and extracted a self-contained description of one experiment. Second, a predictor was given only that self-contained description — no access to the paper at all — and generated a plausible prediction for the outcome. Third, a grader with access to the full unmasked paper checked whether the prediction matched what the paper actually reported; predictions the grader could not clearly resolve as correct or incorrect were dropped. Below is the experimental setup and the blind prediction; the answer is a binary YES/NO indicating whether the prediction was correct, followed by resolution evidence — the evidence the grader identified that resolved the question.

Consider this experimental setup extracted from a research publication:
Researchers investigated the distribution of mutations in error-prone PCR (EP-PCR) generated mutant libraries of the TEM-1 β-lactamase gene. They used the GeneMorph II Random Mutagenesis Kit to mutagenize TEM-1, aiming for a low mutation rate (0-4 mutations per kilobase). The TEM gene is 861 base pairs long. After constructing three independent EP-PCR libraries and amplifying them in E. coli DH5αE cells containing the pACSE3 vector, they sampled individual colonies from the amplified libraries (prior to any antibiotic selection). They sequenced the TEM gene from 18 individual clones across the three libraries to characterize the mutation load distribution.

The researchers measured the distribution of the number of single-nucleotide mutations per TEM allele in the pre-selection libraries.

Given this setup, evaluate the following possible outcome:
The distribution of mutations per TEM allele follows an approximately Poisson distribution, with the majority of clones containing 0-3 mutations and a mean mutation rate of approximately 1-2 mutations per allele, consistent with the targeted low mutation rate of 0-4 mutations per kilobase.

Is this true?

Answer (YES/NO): YES